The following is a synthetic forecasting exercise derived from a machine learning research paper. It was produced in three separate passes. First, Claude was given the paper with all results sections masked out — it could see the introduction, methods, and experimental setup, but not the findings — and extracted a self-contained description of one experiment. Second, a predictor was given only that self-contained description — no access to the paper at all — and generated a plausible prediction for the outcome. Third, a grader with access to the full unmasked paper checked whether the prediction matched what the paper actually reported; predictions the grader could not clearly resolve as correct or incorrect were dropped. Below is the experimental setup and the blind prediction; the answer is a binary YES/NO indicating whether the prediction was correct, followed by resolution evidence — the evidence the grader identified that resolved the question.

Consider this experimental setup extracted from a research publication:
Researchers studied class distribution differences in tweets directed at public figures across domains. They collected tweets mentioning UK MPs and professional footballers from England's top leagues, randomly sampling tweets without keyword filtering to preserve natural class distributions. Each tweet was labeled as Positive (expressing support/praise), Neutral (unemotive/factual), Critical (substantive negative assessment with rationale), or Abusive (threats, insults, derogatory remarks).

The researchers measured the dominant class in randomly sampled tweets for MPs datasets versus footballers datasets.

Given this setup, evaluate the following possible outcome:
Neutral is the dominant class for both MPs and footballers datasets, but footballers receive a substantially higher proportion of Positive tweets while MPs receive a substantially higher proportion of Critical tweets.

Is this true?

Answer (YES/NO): NO